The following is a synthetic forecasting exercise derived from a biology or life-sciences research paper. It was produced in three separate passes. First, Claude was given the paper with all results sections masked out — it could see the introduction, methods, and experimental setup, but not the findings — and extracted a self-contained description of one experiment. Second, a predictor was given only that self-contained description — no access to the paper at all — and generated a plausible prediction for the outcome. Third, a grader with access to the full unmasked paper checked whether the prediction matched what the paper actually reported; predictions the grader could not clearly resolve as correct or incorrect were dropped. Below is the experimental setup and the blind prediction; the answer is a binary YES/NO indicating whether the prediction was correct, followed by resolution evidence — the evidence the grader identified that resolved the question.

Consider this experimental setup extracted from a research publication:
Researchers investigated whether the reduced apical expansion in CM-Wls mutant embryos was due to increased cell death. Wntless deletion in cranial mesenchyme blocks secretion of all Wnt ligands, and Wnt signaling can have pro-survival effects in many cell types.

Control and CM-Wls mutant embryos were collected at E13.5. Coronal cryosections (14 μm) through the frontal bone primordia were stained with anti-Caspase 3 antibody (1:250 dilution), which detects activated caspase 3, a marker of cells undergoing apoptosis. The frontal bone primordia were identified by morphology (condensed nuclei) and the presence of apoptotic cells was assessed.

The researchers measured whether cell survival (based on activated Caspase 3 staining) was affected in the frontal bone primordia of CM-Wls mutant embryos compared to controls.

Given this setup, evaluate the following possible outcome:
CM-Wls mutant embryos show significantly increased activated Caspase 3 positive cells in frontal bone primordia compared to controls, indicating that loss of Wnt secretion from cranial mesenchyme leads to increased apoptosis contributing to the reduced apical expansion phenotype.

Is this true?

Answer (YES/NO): NO